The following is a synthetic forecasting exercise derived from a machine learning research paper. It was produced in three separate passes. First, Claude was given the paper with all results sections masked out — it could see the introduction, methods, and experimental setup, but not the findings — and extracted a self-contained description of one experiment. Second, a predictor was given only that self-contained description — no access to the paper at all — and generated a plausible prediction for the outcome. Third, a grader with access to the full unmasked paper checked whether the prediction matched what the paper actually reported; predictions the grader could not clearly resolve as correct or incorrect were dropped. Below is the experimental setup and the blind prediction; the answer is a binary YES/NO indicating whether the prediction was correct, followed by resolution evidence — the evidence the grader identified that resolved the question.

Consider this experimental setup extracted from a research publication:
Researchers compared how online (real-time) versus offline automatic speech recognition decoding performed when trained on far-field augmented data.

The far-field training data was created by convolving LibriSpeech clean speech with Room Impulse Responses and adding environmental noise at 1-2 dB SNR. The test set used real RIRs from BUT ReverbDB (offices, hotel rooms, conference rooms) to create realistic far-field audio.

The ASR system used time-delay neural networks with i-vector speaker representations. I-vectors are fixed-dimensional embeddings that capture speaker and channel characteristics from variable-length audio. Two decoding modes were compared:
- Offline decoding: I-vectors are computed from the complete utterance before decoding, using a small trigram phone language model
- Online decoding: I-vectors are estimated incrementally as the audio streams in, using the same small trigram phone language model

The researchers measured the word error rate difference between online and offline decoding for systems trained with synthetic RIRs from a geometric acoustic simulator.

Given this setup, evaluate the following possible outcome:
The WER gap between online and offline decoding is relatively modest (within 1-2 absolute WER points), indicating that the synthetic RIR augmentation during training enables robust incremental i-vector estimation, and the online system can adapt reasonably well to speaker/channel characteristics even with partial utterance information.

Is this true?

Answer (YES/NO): YES